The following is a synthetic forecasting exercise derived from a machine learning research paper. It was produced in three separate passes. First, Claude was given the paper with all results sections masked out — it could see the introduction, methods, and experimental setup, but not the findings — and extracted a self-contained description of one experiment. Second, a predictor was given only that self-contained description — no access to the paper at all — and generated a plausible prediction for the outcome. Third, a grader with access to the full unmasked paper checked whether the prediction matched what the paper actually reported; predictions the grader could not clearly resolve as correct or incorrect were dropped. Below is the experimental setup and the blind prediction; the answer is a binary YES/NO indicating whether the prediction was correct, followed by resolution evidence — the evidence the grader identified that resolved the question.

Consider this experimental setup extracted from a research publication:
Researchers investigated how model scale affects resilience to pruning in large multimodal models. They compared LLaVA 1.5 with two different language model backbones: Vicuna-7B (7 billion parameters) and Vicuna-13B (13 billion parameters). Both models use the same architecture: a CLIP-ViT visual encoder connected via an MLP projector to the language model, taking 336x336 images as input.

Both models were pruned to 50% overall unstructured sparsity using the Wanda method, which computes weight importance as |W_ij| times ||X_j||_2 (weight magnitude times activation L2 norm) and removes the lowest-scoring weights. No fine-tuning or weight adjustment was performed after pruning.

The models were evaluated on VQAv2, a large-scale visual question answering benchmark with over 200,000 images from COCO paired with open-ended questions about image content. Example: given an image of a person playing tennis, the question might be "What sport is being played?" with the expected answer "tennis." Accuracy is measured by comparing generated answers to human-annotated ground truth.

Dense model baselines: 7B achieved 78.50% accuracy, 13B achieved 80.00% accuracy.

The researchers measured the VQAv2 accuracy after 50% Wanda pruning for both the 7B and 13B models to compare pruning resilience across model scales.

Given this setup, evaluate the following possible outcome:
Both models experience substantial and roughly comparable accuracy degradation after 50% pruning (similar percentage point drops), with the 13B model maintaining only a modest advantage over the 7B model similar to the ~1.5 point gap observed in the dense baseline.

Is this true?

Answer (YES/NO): NO